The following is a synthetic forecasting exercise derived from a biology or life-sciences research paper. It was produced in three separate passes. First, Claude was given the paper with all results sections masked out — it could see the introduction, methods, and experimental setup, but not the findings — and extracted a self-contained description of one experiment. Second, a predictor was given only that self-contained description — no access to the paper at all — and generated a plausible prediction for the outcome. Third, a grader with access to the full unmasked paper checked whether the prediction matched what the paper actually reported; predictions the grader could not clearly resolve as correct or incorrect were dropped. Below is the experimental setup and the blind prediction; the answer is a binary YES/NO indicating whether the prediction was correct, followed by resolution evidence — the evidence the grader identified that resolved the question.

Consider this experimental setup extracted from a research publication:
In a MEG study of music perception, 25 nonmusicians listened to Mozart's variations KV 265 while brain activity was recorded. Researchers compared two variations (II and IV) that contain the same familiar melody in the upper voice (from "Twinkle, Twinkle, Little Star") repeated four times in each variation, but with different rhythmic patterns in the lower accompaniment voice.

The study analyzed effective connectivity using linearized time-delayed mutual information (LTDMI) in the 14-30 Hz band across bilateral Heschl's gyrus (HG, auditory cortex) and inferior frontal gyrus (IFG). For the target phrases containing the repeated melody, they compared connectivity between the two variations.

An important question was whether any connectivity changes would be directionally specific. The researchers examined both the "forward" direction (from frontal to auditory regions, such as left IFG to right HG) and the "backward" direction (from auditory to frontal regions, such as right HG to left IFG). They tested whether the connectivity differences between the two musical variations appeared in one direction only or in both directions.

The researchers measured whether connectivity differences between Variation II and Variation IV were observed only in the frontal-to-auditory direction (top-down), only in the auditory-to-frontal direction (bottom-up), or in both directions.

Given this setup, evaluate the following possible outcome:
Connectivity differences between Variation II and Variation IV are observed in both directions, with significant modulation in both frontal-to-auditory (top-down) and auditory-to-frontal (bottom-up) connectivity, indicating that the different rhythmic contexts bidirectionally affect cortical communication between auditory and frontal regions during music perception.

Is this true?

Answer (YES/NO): NO